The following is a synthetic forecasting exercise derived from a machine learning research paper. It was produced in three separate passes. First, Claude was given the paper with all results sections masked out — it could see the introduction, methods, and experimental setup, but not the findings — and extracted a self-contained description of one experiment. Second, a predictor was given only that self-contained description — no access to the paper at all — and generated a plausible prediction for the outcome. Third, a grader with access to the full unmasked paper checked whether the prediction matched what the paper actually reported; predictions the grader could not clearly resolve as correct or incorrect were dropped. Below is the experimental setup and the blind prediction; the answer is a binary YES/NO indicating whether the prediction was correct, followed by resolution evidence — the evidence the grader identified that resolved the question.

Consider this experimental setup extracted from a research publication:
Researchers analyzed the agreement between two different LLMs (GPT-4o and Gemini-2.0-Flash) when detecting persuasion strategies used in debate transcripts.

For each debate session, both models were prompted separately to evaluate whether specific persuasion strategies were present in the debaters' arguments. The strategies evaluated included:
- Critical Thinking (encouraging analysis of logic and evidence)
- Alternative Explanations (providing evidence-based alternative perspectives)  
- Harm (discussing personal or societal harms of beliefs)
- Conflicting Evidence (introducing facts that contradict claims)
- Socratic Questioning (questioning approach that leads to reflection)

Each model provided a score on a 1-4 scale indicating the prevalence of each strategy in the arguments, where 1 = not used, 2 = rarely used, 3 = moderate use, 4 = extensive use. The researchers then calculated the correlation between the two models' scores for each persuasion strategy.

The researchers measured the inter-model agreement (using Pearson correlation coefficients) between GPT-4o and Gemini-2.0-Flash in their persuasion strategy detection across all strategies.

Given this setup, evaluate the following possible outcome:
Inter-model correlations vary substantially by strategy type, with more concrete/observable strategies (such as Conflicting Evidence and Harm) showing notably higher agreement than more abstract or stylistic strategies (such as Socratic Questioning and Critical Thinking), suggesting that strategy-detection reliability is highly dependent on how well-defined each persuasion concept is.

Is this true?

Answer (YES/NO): NO